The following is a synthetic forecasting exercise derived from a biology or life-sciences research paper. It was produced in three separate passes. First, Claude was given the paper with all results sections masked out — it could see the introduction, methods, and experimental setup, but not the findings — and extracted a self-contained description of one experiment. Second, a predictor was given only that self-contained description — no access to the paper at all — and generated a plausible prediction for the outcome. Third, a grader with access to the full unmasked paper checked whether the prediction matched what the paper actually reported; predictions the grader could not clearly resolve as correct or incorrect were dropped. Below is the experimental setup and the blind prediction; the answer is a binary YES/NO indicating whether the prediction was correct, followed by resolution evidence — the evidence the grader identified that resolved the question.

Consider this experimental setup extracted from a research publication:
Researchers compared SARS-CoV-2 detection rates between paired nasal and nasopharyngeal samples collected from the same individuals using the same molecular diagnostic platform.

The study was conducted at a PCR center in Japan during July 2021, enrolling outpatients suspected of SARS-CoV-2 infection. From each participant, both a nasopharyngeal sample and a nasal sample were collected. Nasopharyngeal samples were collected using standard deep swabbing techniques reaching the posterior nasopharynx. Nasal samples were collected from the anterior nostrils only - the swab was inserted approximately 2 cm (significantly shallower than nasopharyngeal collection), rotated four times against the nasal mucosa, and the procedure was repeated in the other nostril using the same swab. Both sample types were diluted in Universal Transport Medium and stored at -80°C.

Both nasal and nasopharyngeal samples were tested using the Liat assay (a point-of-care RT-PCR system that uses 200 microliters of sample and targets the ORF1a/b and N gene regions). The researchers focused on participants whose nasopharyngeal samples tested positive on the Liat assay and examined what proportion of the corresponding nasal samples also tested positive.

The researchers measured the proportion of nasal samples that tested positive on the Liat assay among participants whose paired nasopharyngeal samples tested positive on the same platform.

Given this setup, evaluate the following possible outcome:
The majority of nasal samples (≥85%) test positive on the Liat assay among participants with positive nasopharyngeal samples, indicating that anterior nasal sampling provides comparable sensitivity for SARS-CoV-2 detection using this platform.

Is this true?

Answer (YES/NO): YES